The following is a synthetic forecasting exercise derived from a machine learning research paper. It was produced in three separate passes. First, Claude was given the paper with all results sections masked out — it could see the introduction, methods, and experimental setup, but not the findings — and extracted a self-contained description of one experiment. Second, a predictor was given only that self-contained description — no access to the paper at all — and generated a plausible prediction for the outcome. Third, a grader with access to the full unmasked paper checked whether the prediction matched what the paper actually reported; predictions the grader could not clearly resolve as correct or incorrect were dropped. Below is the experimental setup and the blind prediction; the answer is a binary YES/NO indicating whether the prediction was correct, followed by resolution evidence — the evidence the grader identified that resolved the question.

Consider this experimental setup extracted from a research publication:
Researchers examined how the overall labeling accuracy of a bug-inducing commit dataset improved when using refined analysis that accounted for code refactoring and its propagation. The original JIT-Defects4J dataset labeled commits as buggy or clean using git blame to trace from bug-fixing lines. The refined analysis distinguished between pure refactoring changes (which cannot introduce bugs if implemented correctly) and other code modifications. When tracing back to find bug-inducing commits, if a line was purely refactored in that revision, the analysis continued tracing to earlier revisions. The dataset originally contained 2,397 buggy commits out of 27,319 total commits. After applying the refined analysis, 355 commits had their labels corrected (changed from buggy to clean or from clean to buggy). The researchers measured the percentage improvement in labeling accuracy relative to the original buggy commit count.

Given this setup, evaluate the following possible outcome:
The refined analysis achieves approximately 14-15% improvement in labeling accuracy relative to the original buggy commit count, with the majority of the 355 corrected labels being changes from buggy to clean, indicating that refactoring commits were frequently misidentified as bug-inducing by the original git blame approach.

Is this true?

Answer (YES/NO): NO